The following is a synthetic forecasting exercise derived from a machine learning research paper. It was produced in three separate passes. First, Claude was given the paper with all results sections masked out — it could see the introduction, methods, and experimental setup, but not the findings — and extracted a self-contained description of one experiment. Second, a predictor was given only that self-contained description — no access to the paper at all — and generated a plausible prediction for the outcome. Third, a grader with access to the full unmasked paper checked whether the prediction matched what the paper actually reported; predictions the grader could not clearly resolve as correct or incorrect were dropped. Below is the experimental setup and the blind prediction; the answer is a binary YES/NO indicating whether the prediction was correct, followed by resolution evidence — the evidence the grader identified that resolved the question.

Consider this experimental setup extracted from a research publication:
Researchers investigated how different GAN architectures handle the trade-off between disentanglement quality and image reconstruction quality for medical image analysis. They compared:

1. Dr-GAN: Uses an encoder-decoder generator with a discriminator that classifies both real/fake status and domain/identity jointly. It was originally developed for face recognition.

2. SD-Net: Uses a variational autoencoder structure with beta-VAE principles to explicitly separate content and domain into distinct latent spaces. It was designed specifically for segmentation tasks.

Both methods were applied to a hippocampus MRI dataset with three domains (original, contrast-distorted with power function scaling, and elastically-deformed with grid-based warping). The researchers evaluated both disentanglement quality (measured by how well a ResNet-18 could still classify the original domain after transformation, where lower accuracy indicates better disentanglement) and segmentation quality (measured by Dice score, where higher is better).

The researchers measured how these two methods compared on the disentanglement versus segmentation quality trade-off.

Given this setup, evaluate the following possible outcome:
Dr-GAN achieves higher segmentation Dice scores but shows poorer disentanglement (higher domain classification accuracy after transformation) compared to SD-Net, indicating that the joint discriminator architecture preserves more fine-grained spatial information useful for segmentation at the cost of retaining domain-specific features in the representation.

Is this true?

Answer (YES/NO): NO